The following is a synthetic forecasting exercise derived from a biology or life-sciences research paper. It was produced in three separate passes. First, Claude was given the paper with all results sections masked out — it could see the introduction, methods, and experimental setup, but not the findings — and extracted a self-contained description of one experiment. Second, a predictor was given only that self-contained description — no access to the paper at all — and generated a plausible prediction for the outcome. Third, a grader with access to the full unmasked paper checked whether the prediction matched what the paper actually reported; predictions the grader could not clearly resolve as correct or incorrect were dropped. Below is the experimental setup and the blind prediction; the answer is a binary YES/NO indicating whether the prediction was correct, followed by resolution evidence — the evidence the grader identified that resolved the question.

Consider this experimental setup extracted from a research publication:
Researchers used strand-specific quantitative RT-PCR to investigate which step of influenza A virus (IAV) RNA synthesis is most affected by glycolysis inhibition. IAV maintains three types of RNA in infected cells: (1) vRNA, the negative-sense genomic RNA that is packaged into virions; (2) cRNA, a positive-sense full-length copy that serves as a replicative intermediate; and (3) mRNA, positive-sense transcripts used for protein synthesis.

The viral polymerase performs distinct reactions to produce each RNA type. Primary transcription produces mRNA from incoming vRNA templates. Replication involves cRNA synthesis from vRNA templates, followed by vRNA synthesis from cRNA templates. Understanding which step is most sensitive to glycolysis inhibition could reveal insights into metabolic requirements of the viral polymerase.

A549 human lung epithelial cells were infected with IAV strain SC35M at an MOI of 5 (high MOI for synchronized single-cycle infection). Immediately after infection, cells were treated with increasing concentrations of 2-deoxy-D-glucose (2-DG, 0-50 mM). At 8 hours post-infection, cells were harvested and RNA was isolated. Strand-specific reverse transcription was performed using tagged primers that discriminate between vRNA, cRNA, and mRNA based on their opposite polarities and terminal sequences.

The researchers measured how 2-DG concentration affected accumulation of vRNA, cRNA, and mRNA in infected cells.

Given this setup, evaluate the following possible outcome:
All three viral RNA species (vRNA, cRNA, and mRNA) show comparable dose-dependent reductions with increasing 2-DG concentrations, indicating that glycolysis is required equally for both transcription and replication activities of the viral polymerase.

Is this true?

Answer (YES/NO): NO